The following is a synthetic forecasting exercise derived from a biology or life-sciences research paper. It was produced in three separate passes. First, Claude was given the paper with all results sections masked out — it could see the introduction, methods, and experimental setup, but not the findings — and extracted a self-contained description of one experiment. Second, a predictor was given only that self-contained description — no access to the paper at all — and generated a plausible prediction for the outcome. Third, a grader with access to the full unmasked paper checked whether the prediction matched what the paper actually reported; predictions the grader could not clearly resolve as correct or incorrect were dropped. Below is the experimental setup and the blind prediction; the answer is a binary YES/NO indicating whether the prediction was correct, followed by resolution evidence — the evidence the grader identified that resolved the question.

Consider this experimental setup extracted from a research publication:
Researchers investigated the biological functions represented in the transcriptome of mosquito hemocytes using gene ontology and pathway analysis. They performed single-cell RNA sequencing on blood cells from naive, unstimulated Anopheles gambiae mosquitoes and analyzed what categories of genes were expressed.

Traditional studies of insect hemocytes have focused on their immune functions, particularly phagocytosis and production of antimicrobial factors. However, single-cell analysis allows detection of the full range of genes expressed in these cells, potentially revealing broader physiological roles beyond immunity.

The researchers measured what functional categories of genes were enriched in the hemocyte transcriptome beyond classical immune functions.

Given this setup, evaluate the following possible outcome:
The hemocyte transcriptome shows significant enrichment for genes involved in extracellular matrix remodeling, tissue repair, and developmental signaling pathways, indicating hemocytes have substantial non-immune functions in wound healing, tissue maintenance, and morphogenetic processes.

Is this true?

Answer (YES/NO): YES